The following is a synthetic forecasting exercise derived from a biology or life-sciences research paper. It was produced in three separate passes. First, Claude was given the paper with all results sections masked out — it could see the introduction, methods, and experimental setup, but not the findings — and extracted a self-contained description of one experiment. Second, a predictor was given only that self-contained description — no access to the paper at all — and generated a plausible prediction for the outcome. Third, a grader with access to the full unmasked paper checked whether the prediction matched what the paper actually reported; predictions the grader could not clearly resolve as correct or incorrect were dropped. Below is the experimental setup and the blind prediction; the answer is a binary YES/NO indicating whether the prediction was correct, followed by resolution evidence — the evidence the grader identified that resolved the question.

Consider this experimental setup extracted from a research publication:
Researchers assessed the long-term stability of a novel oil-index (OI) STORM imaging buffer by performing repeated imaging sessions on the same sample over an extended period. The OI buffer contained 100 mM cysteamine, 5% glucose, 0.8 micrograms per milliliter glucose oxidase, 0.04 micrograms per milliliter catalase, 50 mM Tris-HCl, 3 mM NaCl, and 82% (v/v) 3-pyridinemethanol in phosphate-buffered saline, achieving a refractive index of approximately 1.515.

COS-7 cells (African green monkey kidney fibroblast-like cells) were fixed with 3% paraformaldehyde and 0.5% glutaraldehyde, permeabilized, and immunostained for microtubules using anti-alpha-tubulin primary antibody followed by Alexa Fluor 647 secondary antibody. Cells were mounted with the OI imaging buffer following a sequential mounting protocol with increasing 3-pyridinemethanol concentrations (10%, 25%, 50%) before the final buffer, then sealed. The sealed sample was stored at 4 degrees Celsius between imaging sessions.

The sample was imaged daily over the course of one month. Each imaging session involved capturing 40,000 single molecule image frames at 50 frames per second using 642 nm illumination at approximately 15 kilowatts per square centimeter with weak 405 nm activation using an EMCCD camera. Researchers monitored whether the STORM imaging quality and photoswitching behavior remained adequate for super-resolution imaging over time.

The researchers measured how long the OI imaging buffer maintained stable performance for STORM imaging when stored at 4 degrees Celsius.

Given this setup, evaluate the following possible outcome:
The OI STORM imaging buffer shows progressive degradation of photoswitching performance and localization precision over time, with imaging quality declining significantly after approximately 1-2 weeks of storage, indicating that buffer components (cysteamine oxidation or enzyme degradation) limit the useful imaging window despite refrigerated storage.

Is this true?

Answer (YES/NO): NO